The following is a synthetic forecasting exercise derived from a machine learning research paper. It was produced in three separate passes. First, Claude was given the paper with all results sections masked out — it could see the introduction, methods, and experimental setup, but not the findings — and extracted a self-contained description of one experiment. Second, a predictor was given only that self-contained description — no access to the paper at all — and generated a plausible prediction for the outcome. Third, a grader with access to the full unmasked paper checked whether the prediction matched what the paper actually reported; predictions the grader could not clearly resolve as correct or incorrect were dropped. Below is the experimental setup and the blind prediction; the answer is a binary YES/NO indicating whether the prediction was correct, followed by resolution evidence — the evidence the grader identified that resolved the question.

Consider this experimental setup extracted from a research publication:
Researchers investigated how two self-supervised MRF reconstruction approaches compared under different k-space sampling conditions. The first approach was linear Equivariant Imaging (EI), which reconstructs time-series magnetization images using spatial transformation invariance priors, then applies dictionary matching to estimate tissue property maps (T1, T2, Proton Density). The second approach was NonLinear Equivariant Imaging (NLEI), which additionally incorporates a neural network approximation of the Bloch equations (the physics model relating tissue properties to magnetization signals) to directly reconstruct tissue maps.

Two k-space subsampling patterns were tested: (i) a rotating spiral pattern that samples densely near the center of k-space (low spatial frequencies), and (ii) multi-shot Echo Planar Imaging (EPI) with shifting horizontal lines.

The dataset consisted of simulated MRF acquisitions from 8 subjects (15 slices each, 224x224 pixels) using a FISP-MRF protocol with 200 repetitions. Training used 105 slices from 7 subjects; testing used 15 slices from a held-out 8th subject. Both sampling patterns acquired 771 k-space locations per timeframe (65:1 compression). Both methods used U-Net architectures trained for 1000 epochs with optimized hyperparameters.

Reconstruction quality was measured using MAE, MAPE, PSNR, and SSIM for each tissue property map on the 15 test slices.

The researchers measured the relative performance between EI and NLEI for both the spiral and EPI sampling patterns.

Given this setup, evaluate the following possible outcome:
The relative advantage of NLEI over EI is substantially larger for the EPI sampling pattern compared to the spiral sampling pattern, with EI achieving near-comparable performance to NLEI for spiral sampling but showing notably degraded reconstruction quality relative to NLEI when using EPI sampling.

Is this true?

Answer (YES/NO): YES